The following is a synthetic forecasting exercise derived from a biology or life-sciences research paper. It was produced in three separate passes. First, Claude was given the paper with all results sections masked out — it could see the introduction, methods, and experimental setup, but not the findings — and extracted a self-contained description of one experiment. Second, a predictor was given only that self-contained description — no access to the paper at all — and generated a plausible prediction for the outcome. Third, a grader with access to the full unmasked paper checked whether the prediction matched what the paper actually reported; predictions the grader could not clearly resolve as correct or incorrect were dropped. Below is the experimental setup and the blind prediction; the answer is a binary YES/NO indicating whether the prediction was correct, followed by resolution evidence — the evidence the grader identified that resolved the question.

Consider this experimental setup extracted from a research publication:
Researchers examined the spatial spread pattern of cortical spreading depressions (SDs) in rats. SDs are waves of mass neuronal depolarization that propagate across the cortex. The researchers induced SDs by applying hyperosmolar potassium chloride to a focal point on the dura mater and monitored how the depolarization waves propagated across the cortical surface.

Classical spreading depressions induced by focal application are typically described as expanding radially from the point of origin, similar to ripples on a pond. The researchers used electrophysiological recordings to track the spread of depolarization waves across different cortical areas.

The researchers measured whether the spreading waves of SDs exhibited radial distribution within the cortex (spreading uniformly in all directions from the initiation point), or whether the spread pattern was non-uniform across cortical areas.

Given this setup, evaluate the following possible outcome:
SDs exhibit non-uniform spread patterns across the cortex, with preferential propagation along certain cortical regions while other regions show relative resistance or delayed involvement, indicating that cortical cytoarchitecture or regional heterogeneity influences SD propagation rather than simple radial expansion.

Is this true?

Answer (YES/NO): YES